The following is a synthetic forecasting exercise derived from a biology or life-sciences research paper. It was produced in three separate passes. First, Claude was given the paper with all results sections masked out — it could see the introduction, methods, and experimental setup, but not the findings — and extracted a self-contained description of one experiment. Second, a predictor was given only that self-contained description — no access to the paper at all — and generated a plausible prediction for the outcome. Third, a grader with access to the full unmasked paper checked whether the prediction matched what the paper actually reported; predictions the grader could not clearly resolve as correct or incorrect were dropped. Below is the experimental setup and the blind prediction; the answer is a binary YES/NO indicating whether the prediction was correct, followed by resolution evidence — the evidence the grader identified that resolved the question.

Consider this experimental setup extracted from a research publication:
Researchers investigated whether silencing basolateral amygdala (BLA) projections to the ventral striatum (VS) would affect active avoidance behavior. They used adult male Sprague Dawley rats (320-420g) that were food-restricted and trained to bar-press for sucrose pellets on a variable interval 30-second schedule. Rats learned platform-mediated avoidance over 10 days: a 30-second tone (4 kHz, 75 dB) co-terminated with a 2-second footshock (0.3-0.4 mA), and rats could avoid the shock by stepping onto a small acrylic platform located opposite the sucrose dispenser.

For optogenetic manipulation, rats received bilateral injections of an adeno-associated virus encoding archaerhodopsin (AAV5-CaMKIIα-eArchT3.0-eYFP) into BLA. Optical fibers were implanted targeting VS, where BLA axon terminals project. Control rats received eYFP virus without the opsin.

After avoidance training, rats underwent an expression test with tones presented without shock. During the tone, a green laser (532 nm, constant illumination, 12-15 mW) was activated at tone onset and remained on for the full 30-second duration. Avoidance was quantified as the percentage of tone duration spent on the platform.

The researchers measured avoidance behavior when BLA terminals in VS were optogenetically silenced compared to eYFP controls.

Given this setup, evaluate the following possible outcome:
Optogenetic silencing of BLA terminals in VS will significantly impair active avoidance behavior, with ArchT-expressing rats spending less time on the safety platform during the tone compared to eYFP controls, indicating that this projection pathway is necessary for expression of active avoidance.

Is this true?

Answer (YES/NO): YES